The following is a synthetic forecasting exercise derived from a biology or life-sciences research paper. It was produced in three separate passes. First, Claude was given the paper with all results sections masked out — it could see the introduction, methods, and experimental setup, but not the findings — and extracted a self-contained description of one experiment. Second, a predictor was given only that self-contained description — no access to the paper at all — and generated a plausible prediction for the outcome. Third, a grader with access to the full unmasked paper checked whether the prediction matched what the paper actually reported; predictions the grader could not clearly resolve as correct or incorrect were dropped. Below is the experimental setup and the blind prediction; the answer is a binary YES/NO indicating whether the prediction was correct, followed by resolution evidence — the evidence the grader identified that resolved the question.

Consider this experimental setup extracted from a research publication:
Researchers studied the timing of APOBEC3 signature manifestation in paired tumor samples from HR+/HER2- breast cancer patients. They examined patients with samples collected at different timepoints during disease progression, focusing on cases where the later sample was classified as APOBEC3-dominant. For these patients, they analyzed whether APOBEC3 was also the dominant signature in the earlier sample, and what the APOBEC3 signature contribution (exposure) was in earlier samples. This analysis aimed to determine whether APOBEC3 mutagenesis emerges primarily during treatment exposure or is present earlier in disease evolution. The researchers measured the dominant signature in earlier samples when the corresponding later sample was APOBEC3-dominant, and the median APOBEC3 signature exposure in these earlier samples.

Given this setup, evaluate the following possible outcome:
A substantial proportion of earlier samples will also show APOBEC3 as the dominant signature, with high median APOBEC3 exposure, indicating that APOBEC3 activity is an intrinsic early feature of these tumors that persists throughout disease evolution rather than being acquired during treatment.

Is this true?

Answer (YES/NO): YES